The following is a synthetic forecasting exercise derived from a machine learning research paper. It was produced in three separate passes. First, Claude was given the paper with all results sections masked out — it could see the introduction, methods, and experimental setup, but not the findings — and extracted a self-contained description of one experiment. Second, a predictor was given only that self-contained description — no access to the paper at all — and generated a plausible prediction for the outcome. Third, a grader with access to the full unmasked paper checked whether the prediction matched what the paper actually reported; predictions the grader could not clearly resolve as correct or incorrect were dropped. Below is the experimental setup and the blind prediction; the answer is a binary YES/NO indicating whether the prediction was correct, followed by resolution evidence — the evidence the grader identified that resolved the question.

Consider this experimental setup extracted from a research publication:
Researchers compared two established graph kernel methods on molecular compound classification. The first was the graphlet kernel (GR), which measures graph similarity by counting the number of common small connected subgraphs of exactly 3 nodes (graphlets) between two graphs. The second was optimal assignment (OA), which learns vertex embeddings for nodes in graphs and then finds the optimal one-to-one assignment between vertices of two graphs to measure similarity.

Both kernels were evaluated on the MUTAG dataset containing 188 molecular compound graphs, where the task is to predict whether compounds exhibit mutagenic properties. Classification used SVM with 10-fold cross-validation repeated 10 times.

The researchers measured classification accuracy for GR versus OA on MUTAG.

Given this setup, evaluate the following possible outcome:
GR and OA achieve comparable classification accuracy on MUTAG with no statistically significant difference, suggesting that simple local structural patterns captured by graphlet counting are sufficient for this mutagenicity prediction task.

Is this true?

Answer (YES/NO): NO